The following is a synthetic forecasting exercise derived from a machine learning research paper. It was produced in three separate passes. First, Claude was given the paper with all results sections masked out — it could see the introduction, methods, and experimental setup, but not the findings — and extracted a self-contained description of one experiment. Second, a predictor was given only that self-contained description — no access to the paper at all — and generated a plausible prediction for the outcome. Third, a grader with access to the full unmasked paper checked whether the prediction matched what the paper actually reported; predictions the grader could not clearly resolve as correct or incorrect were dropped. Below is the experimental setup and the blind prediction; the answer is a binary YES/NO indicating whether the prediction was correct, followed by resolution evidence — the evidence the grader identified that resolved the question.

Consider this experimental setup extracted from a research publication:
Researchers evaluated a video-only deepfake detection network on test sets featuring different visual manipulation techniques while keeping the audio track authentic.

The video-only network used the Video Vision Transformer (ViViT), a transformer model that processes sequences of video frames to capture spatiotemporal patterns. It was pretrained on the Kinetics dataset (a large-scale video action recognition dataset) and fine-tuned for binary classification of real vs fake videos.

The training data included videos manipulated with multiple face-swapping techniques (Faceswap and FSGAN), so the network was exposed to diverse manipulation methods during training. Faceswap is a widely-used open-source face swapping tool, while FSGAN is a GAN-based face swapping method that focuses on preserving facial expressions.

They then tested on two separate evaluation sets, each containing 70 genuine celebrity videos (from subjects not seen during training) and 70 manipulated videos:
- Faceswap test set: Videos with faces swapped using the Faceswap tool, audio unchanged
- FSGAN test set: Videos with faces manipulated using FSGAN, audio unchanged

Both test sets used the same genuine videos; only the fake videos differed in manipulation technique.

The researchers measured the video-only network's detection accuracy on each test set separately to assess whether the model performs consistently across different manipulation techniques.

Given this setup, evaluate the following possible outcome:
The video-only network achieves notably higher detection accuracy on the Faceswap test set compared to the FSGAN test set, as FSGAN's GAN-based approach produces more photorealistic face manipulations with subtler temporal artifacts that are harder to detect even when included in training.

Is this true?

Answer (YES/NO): NO